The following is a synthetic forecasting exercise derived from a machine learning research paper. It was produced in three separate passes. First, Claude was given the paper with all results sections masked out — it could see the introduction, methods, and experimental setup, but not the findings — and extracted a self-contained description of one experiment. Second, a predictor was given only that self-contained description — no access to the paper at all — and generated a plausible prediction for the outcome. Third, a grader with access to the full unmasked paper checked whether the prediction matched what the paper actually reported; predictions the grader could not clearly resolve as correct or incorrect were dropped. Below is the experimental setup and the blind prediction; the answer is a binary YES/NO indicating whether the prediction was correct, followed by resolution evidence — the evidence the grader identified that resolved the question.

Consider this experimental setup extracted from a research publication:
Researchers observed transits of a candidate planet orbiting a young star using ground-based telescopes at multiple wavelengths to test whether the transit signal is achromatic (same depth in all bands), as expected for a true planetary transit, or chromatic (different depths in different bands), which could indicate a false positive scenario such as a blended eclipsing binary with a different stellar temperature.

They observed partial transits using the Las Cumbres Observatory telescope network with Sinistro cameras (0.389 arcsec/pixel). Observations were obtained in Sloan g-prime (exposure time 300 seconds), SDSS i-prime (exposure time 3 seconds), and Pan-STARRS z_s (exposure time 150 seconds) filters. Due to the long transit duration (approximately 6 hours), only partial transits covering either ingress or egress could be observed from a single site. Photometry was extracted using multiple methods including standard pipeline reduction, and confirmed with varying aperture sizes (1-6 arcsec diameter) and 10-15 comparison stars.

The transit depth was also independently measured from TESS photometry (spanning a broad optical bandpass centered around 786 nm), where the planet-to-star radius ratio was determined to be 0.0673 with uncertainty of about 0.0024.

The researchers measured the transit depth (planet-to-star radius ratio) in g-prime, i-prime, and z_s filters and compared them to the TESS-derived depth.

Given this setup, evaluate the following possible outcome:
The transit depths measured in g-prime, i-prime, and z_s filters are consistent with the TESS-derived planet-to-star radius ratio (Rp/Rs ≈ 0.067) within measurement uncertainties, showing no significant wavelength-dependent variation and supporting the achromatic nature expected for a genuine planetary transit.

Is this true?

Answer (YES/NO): YES